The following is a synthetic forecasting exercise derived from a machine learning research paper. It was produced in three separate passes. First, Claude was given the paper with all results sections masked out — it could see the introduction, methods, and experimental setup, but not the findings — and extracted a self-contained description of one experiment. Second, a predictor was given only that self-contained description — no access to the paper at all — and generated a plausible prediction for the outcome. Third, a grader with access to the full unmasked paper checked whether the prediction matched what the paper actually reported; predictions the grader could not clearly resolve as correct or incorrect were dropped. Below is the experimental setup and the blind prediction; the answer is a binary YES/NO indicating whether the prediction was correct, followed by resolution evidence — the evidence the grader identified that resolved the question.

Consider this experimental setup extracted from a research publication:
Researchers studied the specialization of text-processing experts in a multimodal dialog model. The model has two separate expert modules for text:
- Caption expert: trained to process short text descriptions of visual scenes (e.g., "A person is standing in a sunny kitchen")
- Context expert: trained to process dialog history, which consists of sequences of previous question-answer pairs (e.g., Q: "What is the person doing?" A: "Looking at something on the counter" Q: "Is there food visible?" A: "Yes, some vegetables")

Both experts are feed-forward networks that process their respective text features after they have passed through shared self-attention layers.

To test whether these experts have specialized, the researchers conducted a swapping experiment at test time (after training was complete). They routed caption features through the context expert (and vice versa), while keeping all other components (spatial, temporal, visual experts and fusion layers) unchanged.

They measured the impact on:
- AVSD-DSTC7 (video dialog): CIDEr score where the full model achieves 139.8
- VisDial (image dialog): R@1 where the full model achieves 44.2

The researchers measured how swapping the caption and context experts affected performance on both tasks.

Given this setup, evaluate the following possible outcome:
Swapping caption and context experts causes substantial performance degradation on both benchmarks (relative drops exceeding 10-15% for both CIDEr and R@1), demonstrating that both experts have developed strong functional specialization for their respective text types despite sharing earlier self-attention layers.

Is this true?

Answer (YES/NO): NO